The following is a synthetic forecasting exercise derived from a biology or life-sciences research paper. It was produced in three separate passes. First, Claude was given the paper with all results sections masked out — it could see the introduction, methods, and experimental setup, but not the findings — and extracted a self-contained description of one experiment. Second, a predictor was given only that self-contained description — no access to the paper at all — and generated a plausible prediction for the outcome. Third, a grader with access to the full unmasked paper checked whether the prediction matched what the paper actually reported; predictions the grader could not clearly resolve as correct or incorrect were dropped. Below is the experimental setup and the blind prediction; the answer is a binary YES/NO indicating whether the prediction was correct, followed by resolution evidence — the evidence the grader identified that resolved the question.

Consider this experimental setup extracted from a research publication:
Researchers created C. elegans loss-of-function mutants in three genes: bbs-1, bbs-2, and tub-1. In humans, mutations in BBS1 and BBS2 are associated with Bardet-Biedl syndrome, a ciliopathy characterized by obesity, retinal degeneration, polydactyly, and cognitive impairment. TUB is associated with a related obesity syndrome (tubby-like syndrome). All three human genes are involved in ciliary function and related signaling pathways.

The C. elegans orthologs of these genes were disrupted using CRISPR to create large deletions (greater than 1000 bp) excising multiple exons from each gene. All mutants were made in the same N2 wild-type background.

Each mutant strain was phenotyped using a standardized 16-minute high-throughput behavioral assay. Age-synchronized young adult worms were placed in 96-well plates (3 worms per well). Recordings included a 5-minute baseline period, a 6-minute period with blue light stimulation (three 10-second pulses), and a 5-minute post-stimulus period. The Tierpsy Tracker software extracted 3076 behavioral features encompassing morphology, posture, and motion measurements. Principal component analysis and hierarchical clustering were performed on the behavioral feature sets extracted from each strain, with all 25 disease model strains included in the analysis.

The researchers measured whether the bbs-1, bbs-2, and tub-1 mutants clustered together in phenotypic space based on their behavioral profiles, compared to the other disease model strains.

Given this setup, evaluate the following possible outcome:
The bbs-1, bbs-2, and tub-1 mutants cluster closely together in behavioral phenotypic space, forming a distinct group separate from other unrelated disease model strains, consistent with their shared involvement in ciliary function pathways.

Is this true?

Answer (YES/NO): YES